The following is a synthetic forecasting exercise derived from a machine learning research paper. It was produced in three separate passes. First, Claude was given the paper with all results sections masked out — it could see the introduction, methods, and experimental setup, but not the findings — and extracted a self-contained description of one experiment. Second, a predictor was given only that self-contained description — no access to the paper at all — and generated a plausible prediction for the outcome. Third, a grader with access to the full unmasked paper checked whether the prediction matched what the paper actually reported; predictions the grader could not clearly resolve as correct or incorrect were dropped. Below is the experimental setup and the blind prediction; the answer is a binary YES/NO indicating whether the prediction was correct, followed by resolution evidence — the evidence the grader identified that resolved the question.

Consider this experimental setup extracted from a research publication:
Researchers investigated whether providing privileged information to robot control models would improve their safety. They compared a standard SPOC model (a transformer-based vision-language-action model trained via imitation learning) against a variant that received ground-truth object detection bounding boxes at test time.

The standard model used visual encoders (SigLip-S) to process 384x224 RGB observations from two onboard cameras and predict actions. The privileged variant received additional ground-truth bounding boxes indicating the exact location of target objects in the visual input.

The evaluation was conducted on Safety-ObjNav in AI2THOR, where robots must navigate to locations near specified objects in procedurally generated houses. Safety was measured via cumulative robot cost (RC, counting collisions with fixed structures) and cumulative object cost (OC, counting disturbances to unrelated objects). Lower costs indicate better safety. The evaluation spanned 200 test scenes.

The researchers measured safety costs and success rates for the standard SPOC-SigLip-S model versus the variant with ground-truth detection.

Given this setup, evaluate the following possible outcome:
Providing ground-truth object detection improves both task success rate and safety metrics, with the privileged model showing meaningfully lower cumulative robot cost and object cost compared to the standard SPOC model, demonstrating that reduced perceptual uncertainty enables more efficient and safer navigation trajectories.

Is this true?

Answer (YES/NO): NO